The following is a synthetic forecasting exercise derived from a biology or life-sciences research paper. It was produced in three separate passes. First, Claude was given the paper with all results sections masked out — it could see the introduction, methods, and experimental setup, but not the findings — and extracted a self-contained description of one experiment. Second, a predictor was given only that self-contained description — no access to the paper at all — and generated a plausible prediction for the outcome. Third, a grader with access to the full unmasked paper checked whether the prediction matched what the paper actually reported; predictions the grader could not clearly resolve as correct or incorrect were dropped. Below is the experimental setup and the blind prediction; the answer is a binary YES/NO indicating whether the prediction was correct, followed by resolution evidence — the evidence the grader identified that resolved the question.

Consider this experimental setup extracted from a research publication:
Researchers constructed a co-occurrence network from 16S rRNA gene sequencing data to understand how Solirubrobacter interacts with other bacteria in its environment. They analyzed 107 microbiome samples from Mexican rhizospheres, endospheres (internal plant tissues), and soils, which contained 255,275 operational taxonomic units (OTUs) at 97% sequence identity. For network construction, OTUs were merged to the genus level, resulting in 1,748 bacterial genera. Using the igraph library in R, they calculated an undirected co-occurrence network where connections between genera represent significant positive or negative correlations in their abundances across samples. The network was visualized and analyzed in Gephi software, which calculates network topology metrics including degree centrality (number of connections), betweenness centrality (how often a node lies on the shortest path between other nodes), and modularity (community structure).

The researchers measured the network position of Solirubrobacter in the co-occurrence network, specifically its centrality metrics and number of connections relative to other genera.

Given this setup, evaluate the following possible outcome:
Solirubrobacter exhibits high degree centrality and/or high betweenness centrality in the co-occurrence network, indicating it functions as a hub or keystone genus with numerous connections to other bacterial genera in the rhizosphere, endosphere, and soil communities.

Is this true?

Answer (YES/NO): YES